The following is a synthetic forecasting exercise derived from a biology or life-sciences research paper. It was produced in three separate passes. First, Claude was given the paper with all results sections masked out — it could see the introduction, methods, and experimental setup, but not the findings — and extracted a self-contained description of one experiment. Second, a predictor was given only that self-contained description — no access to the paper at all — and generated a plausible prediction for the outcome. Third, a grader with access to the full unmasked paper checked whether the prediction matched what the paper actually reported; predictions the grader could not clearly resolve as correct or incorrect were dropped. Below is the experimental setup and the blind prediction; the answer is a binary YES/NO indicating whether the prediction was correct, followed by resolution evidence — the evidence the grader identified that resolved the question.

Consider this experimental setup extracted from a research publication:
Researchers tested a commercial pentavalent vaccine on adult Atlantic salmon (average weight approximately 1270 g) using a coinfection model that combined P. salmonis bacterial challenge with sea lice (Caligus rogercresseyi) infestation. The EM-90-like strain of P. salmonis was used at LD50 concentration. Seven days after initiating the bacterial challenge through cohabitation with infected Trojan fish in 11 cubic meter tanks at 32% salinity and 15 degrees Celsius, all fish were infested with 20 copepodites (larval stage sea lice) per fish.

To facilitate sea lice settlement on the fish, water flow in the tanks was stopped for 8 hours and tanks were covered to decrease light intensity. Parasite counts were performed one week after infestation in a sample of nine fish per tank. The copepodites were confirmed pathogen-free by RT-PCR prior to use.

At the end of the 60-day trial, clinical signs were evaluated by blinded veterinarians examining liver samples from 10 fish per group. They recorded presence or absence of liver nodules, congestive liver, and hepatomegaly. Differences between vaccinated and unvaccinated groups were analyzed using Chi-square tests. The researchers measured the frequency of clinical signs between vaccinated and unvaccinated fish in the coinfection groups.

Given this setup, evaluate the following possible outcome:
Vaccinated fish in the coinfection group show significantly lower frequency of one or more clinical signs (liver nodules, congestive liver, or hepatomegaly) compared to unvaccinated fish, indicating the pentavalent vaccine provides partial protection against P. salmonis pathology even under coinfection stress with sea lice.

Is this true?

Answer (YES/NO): NO